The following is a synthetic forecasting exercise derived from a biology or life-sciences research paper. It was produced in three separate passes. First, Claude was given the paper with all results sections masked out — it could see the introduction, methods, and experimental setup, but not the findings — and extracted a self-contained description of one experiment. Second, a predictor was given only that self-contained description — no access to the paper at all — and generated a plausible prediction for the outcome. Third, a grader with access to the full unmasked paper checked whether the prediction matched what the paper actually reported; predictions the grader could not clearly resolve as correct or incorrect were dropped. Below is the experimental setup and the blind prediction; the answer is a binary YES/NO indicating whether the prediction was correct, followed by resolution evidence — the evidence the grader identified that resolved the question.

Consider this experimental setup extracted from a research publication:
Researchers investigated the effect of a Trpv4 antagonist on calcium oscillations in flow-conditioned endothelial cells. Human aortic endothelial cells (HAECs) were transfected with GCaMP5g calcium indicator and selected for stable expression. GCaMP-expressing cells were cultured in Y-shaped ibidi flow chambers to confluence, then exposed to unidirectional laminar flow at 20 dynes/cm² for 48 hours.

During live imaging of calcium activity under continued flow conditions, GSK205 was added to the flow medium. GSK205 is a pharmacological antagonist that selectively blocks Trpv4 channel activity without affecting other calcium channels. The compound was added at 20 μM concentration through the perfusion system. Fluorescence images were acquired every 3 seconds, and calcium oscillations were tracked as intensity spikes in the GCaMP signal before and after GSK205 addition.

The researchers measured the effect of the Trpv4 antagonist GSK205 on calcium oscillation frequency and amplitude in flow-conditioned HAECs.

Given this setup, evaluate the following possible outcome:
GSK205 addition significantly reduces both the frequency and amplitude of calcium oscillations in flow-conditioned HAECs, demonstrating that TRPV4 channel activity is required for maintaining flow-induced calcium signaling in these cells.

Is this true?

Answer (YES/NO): YES